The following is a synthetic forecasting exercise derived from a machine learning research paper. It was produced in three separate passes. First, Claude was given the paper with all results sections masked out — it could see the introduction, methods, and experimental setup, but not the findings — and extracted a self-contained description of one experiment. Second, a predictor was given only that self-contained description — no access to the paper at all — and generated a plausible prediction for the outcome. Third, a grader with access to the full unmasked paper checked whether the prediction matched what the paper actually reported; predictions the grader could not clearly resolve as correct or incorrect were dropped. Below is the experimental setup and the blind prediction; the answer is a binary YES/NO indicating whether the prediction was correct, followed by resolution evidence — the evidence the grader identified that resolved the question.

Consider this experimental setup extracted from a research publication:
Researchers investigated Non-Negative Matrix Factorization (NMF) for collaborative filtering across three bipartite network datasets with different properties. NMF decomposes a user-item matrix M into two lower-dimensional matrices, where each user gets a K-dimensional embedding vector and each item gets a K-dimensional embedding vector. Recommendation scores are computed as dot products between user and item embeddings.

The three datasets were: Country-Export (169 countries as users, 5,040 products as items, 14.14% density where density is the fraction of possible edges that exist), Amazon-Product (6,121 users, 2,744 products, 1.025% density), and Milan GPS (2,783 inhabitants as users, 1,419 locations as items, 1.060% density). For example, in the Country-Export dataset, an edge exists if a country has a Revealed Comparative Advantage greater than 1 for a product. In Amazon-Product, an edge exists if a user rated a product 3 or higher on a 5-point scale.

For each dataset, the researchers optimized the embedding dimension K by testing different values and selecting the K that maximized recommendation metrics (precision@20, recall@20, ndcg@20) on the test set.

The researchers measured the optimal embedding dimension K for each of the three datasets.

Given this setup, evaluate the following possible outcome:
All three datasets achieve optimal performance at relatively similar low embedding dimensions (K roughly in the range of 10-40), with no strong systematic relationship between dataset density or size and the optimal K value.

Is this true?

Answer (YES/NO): NO